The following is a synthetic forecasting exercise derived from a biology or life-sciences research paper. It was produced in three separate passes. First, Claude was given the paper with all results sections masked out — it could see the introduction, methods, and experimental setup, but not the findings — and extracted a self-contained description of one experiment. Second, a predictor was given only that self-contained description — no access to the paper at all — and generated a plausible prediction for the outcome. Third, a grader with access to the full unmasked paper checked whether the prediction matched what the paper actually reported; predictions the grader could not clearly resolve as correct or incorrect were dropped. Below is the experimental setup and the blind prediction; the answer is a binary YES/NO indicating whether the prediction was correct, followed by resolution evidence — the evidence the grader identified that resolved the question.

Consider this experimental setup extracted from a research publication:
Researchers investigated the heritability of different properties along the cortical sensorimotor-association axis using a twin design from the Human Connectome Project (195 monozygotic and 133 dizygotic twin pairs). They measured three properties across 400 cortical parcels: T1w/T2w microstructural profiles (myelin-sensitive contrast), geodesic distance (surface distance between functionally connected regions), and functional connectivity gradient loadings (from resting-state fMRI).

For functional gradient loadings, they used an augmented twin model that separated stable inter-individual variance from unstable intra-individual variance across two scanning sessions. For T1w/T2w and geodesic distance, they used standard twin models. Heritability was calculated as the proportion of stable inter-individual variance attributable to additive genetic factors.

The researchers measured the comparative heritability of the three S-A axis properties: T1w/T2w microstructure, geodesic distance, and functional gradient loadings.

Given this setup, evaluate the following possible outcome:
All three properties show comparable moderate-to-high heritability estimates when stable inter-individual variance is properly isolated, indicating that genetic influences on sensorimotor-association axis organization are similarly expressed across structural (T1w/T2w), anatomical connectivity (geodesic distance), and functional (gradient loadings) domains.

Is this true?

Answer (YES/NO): NO